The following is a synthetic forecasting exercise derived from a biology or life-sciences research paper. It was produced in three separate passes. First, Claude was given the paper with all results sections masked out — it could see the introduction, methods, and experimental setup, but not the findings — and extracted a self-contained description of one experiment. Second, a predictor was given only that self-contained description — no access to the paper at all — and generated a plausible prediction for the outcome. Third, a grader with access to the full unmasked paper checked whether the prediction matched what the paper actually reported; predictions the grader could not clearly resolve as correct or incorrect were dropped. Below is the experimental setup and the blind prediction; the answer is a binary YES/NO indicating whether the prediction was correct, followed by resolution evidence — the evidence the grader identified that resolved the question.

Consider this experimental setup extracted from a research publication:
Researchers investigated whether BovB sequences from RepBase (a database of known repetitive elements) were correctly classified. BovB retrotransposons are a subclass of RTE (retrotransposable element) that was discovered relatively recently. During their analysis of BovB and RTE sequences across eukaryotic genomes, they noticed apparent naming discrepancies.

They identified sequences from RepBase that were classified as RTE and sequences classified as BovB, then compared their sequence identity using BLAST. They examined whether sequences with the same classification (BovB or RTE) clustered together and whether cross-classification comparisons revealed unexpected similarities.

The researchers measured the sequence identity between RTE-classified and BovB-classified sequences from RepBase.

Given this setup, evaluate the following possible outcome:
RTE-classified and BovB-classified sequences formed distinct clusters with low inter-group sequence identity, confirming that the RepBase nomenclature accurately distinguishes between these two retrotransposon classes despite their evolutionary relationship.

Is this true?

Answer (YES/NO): NO